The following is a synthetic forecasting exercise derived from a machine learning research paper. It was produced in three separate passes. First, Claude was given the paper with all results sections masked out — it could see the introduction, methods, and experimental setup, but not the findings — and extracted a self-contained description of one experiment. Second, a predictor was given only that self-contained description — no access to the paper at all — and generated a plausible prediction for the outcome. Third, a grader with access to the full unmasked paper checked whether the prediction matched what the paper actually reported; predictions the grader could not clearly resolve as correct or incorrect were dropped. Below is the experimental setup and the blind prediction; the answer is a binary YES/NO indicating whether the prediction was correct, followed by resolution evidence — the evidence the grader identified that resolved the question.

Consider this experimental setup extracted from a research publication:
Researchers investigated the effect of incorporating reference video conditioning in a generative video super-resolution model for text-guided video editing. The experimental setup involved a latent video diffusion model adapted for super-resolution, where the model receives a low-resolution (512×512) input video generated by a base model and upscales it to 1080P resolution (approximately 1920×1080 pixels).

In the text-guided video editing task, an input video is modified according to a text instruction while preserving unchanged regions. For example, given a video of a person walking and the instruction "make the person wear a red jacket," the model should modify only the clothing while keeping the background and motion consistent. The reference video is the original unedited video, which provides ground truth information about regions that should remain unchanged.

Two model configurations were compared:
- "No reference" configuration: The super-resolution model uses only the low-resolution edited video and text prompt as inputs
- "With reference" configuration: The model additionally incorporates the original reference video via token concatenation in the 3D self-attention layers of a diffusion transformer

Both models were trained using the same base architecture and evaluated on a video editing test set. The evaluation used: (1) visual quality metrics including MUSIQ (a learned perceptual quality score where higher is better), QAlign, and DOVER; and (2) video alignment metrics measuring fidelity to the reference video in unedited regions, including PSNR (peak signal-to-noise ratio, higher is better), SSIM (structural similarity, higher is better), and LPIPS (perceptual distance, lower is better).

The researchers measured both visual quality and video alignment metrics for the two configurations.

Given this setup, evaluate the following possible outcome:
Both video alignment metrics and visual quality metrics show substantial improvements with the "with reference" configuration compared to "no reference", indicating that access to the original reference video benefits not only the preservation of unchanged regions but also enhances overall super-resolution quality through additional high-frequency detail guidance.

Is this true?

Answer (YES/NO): NO